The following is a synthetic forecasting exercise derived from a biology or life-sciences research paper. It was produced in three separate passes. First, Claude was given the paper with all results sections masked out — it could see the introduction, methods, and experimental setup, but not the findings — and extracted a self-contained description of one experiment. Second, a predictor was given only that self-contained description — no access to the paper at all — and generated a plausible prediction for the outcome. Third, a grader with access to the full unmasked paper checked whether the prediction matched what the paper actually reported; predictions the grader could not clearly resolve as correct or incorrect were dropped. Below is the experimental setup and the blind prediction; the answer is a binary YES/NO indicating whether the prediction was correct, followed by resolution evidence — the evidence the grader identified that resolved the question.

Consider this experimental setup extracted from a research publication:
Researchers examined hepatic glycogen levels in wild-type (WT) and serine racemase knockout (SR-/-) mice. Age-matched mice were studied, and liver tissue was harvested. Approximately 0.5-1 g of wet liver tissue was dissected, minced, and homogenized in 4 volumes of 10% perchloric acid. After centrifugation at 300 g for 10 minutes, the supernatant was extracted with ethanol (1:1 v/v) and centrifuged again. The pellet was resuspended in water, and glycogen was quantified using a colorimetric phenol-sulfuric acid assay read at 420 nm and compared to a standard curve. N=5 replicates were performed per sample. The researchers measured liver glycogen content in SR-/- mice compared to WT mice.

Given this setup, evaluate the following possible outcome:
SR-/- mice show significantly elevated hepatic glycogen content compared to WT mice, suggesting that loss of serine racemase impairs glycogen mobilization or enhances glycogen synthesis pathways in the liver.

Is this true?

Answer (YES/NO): YES